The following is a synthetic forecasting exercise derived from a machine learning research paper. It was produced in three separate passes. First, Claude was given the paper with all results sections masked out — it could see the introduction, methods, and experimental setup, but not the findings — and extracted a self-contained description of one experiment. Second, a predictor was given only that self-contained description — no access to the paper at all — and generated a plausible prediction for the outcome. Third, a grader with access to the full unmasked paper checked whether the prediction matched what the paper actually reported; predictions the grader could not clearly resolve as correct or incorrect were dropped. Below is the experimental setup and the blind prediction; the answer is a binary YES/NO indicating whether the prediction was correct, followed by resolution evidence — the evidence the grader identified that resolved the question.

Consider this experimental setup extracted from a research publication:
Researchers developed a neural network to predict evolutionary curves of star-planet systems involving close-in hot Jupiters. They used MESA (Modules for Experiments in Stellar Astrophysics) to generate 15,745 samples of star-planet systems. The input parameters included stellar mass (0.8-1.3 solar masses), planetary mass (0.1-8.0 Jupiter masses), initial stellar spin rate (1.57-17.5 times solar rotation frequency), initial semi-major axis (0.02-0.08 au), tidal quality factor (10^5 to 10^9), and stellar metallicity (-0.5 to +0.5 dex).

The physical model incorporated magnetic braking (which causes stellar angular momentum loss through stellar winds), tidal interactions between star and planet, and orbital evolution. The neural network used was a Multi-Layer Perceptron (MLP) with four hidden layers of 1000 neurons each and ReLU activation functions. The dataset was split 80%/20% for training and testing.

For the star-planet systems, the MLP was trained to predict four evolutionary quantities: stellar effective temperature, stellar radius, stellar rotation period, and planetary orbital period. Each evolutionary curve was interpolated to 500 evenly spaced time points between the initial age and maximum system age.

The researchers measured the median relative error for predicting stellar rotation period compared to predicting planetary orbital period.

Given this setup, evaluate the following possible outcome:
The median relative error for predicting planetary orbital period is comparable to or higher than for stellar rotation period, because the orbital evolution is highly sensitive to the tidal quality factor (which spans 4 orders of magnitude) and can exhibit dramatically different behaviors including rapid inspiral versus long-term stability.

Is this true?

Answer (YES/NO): NO